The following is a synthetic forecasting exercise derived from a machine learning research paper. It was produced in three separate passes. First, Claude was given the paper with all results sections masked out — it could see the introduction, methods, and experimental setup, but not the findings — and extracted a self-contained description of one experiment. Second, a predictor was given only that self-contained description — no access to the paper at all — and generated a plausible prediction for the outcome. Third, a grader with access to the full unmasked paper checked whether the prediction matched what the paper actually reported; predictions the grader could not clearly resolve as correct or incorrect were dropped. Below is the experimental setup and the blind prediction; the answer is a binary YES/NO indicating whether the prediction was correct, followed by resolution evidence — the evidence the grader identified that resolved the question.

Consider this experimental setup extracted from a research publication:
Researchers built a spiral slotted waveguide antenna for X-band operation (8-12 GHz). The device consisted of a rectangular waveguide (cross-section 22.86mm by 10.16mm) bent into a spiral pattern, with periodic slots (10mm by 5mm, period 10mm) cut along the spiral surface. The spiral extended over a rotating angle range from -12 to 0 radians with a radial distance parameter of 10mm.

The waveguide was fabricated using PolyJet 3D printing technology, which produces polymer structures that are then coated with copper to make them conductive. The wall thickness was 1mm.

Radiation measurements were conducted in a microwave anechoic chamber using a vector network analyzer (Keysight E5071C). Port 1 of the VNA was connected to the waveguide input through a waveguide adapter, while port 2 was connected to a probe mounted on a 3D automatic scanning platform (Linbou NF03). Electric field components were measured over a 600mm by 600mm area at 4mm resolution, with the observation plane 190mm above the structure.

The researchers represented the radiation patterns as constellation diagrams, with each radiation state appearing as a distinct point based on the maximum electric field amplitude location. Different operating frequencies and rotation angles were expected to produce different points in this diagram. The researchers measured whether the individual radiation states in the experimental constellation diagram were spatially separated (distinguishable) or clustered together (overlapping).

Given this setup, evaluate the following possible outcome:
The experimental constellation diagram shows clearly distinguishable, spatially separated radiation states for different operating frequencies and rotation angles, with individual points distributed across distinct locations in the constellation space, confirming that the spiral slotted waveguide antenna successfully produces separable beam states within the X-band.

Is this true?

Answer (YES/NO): YES